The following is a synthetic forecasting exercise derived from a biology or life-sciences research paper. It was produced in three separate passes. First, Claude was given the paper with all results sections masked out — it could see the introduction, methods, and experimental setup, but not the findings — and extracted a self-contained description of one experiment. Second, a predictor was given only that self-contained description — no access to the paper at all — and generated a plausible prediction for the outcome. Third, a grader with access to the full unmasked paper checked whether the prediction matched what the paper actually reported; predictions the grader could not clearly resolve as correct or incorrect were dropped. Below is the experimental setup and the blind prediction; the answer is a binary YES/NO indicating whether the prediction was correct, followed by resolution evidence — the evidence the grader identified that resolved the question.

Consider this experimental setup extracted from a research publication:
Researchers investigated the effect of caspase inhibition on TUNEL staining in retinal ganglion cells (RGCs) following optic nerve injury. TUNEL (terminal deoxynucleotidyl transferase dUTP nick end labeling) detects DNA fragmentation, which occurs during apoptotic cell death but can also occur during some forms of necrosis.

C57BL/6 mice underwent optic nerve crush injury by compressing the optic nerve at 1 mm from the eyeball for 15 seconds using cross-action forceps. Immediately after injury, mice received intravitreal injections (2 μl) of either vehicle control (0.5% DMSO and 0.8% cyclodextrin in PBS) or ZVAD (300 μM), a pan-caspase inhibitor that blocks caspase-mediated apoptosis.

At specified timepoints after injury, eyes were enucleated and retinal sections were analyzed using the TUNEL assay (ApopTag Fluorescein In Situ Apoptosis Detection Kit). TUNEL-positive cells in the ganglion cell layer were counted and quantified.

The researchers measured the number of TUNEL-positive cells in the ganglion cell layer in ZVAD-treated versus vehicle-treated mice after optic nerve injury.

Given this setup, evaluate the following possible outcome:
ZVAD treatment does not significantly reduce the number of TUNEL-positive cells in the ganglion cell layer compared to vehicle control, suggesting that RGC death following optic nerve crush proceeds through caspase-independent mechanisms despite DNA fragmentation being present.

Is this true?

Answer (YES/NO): YES